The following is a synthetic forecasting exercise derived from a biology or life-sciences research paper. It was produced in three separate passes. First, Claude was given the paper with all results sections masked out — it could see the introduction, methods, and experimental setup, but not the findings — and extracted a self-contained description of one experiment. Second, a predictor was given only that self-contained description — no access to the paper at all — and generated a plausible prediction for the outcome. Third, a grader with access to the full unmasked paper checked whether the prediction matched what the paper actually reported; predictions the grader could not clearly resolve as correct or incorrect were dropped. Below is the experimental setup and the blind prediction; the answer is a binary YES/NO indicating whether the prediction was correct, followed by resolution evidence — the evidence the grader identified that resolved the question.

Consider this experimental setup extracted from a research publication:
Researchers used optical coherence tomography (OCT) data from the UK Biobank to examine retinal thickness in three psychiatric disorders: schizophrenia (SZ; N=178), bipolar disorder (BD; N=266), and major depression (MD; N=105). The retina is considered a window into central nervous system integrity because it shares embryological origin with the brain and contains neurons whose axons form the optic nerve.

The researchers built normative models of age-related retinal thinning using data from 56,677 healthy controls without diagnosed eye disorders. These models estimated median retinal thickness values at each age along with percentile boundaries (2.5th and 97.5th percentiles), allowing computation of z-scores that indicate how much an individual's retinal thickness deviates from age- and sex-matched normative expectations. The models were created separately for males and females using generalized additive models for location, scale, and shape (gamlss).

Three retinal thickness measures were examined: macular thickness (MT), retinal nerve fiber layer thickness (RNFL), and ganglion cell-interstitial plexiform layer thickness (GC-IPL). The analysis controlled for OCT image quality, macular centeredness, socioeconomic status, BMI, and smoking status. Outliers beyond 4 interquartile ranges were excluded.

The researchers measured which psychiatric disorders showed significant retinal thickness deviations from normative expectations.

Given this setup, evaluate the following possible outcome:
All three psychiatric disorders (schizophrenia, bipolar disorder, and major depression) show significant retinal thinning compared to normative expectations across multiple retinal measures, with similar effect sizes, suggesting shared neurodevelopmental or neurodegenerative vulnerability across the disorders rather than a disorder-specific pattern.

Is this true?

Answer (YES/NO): NO